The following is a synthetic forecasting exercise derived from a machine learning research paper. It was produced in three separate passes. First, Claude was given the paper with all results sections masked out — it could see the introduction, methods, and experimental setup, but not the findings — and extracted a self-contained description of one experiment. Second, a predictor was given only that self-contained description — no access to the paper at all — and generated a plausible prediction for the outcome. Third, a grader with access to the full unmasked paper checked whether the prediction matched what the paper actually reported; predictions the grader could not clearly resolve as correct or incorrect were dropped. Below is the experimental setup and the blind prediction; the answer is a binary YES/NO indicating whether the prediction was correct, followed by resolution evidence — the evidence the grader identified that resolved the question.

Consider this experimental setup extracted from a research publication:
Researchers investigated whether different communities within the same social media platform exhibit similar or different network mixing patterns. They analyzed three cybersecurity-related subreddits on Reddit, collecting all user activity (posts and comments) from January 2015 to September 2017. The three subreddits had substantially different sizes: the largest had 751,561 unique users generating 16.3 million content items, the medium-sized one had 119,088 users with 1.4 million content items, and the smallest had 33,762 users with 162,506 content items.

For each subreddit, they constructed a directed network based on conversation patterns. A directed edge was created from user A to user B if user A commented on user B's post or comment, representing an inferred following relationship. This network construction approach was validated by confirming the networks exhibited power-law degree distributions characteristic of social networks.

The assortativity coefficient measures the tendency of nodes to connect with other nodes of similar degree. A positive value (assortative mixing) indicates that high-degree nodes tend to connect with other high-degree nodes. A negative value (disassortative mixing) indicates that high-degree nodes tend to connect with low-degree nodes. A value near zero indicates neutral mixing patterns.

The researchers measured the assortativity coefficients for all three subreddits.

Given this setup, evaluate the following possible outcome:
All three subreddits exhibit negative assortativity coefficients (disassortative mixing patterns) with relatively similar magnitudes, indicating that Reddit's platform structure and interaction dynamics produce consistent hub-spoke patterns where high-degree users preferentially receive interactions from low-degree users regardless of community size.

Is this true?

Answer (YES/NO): NO